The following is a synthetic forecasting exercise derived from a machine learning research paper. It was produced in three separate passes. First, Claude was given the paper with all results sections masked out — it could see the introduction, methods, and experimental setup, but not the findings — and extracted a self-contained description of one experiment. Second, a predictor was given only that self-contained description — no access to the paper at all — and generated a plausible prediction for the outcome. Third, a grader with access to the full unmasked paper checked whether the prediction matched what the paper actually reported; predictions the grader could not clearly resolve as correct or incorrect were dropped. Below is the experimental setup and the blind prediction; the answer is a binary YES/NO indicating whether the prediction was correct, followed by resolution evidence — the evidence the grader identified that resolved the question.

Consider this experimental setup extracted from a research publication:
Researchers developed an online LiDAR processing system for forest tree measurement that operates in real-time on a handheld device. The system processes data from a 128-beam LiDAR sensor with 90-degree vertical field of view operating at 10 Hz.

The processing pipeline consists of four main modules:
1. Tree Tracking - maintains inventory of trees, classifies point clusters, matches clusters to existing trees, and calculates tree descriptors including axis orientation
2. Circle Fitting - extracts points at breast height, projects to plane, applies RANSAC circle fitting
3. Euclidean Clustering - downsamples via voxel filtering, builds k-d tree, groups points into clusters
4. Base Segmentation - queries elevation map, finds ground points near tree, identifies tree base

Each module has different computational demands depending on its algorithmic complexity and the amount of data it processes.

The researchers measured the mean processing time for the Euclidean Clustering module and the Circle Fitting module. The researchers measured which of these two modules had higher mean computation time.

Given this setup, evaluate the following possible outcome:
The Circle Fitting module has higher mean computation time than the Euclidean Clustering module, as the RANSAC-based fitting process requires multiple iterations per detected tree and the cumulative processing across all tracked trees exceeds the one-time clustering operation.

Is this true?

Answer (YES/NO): NO